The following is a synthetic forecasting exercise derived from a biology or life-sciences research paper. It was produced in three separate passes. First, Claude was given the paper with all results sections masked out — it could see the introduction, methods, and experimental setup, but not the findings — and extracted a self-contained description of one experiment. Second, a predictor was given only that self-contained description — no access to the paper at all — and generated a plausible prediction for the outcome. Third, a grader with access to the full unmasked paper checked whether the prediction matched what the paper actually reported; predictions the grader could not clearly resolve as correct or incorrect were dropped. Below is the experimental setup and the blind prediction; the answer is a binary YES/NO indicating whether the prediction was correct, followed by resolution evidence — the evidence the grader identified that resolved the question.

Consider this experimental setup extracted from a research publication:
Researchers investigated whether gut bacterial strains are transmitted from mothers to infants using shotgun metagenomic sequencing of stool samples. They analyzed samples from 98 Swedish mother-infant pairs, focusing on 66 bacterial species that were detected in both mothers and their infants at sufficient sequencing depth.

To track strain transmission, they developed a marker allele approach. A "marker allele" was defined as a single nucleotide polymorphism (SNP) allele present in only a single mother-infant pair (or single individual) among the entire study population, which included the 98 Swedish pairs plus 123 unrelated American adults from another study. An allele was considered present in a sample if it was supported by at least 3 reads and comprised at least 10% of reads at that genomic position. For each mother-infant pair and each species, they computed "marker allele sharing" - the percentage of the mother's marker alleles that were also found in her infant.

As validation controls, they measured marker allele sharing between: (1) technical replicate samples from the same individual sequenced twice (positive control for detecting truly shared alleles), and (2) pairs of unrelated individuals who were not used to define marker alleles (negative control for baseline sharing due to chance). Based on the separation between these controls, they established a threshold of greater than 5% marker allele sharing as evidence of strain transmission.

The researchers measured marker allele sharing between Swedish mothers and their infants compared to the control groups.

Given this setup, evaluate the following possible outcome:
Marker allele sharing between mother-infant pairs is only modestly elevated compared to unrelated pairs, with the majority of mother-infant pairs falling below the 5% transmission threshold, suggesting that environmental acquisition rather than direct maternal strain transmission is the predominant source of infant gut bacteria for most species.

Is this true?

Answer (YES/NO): NO